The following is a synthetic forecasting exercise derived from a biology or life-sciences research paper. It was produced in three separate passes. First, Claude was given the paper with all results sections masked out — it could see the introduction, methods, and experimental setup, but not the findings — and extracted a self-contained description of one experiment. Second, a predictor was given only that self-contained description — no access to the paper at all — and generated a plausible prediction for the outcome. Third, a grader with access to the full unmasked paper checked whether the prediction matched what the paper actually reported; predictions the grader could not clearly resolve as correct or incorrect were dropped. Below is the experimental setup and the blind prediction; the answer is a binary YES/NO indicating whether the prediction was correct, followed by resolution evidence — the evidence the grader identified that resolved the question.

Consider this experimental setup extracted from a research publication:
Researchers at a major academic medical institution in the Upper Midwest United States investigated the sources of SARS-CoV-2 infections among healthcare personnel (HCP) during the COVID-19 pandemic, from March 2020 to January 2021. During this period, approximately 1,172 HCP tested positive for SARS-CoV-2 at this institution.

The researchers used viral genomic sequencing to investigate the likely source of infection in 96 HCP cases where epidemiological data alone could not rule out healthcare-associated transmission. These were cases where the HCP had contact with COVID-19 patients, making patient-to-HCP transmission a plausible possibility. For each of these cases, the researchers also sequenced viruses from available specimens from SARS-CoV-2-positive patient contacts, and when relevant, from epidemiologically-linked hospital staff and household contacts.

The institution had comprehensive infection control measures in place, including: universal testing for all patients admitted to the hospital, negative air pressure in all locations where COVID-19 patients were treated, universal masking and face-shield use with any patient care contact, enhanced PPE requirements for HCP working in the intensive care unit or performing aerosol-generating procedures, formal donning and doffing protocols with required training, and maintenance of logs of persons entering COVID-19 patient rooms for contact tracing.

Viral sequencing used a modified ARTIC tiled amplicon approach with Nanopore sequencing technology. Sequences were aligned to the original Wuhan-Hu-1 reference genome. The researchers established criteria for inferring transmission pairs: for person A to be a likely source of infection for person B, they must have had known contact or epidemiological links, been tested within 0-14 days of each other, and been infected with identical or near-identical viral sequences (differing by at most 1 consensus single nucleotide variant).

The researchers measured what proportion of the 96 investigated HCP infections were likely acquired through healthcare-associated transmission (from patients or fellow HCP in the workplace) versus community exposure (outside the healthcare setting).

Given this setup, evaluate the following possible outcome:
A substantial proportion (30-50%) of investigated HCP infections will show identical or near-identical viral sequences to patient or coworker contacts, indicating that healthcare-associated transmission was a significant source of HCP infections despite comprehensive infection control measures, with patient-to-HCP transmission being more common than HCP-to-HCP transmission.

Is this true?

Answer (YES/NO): NO